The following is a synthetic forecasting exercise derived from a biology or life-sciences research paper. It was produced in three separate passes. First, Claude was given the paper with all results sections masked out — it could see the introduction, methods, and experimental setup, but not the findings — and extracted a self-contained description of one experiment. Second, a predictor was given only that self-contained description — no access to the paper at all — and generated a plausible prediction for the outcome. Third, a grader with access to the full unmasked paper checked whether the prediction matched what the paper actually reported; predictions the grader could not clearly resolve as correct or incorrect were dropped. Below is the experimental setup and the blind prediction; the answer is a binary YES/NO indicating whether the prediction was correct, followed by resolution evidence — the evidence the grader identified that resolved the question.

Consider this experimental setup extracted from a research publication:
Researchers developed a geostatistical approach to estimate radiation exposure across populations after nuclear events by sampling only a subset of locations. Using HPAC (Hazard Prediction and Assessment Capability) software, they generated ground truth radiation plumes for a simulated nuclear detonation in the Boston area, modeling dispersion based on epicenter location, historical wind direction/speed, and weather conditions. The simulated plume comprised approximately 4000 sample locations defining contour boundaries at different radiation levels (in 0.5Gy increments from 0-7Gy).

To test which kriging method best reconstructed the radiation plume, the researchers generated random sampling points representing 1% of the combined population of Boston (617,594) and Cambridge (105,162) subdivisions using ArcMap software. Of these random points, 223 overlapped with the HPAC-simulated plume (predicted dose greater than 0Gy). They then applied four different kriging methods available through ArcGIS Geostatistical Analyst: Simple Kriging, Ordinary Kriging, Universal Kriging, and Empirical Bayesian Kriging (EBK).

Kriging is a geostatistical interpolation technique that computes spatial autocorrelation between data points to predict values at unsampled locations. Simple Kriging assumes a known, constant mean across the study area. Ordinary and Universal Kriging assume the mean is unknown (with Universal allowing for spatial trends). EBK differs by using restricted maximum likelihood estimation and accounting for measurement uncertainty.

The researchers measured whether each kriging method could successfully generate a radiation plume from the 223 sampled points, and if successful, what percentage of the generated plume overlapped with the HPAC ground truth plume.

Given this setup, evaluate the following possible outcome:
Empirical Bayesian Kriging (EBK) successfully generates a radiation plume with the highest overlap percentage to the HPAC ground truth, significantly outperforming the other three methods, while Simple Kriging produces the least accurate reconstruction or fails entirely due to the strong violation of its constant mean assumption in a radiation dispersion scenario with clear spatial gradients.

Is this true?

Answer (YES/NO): YES